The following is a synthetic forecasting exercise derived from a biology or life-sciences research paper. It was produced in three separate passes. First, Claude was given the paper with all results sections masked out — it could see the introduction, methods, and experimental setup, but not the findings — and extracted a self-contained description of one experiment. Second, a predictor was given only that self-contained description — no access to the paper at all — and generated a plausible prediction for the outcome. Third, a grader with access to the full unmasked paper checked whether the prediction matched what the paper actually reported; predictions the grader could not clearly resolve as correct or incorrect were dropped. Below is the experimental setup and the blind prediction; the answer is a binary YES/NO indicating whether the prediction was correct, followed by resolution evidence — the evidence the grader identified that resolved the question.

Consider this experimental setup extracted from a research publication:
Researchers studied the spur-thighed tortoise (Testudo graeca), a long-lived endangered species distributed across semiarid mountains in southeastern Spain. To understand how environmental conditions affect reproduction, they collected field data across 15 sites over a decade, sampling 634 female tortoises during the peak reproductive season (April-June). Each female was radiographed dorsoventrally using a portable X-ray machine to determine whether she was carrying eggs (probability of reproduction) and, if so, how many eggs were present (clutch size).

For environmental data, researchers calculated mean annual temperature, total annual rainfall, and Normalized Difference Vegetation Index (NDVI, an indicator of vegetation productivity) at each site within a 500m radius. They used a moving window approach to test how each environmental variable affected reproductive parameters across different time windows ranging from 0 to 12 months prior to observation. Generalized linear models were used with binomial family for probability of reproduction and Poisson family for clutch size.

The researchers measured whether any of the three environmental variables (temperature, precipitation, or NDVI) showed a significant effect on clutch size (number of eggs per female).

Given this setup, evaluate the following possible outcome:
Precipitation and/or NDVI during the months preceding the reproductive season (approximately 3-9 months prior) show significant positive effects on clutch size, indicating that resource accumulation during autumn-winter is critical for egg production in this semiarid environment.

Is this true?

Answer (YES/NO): NO